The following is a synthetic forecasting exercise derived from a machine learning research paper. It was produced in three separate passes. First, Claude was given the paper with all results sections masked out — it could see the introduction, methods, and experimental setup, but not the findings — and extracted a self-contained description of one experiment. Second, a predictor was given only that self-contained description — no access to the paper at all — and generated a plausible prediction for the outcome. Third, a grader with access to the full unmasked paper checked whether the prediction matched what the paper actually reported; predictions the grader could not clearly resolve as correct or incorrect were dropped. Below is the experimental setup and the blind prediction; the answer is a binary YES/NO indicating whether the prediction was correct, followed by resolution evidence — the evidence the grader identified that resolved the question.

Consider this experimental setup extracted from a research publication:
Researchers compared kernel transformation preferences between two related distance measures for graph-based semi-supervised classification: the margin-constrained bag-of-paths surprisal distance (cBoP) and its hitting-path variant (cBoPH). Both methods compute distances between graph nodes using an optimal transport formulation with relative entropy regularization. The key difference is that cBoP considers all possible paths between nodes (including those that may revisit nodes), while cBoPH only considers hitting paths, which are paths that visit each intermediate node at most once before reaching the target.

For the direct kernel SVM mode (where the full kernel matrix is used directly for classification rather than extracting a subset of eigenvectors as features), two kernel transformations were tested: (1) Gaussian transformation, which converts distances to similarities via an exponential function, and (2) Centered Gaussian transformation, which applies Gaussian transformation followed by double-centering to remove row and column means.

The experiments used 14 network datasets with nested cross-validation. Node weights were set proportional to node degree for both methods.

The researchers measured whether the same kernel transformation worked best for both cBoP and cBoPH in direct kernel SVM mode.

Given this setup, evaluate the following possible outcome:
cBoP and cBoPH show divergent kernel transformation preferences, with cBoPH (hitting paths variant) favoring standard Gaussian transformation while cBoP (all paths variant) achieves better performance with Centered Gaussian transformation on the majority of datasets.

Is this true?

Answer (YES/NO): YES